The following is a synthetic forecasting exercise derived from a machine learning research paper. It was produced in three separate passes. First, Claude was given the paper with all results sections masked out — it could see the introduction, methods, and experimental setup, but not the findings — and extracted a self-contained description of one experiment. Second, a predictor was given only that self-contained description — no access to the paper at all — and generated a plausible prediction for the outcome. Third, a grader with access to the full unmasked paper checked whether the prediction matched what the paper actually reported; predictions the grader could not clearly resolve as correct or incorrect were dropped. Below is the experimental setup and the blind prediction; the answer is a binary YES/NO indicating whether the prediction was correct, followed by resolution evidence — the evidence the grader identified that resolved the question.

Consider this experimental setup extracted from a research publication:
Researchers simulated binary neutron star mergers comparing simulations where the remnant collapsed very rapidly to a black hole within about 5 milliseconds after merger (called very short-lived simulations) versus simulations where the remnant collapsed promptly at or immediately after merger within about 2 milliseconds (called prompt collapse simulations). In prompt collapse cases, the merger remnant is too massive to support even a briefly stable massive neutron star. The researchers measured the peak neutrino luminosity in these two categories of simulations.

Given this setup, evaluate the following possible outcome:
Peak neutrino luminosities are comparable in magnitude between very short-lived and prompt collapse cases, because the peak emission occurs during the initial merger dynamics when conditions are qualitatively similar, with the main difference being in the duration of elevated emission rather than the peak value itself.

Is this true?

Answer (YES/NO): NO